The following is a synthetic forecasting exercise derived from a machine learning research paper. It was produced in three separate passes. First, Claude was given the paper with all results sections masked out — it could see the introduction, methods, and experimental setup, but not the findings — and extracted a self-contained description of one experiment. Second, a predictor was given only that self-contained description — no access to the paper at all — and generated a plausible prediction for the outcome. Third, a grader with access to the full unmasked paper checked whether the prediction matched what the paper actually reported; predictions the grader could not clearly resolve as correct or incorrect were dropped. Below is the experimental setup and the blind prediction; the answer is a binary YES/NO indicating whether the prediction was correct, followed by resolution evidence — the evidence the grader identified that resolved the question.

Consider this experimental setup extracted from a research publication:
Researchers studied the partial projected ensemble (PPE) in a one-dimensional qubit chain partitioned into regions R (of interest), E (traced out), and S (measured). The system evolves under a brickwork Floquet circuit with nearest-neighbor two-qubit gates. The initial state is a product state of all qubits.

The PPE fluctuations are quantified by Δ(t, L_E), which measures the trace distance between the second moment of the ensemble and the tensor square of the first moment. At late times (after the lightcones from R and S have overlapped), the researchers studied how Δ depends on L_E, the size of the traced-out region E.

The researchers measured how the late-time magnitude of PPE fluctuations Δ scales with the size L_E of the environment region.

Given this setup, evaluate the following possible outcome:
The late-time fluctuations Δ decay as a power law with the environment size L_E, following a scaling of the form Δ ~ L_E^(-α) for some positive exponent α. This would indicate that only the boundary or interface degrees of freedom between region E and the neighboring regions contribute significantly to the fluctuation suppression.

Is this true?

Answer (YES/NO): NO